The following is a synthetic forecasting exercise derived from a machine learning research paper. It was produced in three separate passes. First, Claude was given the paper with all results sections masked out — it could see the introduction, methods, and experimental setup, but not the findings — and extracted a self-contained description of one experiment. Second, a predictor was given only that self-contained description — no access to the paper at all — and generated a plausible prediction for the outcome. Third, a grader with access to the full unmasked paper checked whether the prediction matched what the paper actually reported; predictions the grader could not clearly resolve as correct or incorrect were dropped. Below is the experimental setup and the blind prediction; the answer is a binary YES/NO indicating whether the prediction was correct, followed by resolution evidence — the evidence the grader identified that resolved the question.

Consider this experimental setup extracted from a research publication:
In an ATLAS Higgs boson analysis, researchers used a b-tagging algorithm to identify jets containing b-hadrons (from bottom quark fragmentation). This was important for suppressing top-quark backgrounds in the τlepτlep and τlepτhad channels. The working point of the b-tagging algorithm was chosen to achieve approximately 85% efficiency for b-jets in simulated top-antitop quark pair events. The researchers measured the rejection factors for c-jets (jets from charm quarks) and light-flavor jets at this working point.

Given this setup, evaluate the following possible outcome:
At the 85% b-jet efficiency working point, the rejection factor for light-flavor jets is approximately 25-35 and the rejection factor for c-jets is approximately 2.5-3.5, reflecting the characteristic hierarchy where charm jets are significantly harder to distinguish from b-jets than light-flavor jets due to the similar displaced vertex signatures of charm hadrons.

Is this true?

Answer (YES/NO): YES